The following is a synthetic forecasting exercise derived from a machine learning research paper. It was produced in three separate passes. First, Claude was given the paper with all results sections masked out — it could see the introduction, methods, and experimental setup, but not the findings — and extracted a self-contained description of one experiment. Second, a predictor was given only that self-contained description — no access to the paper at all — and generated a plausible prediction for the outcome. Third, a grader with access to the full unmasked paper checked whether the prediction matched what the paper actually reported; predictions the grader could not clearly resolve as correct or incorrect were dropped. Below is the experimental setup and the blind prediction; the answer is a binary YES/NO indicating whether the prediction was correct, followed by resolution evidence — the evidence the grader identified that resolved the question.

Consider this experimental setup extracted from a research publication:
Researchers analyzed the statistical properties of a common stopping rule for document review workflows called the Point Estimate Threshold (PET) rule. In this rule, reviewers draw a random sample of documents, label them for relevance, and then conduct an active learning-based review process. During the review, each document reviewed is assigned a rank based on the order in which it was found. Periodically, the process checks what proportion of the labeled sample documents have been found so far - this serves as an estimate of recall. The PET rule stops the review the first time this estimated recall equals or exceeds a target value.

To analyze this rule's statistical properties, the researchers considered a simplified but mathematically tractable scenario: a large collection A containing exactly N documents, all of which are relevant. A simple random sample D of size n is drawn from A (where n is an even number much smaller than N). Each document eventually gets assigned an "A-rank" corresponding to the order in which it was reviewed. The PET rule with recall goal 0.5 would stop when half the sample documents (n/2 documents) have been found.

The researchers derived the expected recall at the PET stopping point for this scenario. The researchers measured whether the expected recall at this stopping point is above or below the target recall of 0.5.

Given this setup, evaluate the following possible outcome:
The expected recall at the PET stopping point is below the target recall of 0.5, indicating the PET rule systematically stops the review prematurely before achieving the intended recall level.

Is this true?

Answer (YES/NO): YES